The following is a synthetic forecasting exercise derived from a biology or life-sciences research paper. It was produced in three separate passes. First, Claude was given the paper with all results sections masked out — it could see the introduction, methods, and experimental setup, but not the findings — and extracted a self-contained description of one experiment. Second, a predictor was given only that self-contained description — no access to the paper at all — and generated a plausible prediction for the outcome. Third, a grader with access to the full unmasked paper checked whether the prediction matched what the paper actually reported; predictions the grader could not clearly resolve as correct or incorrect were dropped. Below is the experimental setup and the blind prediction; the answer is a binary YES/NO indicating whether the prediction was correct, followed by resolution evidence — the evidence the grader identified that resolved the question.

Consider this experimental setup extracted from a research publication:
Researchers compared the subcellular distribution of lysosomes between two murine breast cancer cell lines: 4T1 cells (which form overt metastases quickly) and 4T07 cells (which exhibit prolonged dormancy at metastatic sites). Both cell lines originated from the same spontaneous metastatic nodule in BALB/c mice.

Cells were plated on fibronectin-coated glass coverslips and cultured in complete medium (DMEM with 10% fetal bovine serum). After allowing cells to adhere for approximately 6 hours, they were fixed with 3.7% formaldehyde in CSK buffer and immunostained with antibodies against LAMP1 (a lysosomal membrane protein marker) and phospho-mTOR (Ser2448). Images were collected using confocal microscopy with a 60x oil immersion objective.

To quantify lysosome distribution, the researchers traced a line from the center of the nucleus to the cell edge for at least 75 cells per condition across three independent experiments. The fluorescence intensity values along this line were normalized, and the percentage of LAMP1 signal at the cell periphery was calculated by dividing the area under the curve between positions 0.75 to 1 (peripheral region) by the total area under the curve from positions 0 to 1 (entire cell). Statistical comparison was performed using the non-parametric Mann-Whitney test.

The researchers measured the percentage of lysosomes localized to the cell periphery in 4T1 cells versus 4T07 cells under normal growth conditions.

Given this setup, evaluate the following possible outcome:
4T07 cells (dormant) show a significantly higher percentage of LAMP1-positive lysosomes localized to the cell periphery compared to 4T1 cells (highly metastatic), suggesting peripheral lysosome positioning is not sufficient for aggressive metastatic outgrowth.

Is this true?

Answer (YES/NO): YES